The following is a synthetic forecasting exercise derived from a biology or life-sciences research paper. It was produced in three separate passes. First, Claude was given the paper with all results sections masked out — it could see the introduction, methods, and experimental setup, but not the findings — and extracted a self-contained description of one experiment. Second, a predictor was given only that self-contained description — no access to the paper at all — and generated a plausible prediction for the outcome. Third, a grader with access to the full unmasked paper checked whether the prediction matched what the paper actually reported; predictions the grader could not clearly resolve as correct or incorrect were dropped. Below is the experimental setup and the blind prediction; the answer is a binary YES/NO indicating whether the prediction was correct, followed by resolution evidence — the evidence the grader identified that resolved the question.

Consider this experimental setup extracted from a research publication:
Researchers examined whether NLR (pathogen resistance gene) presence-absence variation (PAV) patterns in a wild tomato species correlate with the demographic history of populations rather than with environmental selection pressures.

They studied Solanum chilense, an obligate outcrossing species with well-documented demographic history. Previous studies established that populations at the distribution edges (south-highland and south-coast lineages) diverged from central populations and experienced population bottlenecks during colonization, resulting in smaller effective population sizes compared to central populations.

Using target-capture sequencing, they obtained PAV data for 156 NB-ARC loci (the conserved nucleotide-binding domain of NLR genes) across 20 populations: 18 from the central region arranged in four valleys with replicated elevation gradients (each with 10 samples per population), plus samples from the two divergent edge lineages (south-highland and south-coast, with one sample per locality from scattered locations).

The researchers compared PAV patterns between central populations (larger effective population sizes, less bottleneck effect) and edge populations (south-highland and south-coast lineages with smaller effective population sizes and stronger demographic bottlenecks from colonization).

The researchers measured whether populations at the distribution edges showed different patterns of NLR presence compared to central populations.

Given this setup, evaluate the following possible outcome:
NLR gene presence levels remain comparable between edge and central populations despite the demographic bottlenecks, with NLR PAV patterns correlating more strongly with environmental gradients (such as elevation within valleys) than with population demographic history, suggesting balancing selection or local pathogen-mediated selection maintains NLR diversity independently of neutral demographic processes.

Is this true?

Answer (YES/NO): NO